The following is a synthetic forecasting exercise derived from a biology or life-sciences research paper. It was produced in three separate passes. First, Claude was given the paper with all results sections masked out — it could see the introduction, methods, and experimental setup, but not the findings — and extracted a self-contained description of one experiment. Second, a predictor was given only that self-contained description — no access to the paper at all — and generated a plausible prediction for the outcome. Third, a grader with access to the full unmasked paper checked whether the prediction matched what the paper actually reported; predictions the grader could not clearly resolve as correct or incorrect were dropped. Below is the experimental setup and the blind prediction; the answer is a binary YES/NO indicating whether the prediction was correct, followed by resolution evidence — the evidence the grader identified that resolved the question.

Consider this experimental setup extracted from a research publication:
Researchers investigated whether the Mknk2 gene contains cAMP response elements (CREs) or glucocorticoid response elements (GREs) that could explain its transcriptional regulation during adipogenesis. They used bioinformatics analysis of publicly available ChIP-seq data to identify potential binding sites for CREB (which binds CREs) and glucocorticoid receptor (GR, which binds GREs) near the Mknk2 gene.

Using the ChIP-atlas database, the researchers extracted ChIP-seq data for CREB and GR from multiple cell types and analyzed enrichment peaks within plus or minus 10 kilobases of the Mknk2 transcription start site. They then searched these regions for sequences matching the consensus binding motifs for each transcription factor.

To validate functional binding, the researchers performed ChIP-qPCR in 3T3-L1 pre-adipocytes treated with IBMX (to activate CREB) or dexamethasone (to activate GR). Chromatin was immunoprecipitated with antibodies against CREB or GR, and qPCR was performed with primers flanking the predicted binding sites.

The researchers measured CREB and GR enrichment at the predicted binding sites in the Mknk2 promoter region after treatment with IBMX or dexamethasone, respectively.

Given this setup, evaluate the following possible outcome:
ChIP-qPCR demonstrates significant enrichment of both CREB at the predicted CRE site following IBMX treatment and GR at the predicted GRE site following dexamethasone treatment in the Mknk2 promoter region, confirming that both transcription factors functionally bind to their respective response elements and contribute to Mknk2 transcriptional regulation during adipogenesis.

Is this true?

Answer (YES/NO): YES